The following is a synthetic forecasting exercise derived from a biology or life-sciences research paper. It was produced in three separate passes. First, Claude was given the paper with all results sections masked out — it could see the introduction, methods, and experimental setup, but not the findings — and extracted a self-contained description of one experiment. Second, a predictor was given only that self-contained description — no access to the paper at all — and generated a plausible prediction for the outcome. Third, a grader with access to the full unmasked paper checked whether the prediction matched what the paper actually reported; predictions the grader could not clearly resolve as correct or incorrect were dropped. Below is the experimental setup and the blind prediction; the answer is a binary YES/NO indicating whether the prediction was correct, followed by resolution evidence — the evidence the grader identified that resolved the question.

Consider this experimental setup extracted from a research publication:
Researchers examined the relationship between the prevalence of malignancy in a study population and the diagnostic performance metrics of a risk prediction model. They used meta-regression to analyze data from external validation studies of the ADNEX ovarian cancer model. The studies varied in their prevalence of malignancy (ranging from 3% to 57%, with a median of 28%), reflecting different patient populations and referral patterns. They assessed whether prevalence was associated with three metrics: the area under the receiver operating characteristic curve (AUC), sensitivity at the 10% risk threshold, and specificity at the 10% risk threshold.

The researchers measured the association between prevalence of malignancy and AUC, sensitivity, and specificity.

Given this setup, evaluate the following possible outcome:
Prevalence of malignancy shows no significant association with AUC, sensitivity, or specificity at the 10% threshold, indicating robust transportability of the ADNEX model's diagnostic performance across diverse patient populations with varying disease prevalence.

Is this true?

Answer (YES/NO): NO